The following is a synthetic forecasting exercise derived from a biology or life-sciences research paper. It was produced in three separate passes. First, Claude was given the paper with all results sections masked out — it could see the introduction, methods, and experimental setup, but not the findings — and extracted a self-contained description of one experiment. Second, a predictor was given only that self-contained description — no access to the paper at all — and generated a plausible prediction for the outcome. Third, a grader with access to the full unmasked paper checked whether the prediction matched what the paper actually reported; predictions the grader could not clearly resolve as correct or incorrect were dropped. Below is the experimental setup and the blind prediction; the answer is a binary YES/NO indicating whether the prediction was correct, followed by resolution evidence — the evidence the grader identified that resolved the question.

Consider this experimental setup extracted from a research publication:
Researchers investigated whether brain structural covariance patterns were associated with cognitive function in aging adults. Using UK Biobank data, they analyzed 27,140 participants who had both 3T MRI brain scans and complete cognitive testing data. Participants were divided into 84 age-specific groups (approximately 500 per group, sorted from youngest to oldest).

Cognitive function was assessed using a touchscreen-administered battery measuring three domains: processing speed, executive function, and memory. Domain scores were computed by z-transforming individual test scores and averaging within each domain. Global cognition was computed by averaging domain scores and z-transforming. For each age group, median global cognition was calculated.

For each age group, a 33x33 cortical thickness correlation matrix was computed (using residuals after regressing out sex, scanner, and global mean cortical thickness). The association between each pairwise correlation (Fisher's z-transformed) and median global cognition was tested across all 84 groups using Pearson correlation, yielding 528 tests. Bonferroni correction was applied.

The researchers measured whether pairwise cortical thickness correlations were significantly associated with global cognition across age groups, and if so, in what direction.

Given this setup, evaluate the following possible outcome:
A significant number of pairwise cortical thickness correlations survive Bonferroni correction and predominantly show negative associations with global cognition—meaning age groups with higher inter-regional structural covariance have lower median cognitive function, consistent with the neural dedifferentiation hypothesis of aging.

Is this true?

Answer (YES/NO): YES